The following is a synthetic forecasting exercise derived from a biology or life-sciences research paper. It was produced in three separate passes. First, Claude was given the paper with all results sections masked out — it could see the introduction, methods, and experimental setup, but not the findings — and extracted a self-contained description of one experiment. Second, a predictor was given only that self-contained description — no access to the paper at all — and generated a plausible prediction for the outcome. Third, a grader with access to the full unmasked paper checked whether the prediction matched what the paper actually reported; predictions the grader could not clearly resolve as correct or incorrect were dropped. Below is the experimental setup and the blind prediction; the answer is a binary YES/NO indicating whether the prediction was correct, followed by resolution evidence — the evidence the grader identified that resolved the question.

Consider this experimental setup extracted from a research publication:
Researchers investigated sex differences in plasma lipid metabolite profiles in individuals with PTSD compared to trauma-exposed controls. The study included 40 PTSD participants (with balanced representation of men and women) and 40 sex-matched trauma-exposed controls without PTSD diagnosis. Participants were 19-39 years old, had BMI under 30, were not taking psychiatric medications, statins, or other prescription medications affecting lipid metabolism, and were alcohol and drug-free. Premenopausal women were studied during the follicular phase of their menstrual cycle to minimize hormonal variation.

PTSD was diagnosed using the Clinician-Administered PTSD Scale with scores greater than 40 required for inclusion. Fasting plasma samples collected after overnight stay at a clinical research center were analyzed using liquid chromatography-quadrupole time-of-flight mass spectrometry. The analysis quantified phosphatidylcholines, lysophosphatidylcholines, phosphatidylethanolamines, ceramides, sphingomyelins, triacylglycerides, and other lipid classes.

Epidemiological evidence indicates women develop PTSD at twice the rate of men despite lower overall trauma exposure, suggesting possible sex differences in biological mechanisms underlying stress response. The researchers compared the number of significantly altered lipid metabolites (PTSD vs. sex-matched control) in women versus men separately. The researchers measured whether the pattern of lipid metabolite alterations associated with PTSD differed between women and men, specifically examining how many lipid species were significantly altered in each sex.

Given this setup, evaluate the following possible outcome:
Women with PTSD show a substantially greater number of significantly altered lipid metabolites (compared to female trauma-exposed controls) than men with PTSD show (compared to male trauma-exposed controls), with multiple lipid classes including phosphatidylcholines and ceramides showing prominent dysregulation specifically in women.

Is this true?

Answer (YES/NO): NO